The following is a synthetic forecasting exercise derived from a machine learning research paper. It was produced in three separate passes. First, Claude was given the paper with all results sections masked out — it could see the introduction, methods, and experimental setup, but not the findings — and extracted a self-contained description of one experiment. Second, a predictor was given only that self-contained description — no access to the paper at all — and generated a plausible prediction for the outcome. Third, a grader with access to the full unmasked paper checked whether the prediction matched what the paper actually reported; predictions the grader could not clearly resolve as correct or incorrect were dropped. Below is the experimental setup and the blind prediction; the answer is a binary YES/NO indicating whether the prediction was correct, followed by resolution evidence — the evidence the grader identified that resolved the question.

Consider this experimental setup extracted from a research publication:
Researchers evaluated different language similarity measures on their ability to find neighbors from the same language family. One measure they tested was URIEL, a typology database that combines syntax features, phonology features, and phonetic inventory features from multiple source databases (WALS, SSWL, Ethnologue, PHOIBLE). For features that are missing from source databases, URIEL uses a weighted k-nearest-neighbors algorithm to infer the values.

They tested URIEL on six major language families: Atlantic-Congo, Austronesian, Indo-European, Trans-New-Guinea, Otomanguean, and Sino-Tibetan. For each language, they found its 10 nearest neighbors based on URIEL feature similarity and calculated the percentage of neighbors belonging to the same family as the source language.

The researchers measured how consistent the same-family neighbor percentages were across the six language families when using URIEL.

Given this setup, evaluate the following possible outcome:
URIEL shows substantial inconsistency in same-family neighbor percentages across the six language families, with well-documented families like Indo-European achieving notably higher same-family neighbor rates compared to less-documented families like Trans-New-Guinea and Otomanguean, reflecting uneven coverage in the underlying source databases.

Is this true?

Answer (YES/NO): NO